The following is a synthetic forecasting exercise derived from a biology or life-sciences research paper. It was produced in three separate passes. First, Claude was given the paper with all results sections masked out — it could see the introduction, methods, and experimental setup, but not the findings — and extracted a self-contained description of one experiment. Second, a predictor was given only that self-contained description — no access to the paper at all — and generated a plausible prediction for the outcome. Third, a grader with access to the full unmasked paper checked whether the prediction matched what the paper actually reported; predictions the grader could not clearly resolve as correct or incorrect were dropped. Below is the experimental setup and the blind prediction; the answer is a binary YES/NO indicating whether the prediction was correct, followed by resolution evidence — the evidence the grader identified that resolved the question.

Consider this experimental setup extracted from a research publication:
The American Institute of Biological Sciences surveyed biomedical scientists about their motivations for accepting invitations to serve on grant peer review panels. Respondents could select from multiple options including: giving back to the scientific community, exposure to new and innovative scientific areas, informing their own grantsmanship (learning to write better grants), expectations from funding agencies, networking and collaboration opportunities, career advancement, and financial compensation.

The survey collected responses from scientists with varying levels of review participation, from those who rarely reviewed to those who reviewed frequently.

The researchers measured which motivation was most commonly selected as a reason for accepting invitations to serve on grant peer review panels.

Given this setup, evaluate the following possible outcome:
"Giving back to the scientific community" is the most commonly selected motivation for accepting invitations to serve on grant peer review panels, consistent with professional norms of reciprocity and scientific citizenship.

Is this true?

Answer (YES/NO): YES